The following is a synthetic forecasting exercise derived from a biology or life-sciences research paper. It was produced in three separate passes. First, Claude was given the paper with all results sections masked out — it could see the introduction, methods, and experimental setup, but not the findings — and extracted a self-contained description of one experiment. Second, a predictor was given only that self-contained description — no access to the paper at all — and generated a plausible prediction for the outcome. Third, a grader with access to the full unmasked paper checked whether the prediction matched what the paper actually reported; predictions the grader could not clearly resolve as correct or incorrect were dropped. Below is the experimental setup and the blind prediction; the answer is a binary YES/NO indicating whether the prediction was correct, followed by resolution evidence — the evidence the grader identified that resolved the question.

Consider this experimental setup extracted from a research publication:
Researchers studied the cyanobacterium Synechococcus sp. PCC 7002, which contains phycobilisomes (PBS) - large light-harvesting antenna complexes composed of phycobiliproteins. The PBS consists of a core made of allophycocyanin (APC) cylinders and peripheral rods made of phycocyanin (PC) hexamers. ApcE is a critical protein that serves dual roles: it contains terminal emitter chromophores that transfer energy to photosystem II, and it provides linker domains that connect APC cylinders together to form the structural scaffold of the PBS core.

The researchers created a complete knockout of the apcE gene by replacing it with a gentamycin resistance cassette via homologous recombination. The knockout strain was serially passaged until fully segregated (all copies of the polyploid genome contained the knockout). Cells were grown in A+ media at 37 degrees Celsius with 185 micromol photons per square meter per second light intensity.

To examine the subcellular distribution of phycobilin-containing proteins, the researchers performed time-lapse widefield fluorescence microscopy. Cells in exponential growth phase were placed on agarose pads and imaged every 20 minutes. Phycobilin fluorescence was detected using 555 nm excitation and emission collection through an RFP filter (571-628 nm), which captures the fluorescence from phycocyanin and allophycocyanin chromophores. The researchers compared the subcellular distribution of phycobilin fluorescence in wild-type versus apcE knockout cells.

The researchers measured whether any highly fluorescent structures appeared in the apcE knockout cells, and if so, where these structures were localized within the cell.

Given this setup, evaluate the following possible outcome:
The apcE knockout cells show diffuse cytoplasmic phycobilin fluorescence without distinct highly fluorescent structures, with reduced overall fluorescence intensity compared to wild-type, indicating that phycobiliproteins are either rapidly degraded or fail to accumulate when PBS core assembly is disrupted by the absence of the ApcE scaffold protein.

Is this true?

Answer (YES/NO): NO